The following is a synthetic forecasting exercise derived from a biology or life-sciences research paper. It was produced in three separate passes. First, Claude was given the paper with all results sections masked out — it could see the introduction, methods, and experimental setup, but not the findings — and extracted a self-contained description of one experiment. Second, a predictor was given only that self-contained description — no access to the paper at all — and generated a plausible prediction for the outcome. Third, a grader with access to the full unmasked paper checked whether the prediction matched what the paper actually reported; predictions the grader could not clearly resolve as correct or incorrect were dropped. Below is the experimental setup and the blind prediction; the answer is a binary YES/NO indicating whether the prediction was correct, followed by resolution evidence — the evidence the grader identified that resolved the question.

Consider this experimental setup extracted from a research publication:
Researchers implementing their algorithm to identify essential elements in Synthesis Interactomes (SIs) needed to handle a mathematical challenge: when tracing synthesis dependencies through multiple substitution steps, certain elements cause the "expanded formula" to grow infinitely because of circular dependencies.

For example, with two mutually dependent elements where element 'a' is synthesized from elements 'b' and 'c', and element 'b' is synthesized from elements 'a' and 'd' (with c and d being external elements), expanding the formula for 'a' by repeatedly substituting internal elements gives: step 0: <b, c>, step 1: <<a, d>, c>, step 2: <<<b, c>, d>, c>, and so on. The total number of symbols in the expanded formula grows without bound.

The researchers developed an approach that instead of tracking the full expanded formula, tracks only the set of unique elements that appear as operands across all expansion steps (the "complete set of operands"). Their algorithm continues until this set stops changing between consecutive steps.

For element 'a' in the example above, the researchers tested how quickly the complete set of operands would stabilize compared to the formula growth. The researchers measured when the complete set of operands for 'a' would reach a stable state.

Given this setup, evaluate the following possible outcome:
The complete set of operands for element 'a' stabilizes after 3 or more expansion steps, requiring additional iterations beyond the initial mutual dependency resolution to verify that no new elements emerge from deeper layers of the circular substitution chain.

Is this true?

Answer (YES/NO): NO